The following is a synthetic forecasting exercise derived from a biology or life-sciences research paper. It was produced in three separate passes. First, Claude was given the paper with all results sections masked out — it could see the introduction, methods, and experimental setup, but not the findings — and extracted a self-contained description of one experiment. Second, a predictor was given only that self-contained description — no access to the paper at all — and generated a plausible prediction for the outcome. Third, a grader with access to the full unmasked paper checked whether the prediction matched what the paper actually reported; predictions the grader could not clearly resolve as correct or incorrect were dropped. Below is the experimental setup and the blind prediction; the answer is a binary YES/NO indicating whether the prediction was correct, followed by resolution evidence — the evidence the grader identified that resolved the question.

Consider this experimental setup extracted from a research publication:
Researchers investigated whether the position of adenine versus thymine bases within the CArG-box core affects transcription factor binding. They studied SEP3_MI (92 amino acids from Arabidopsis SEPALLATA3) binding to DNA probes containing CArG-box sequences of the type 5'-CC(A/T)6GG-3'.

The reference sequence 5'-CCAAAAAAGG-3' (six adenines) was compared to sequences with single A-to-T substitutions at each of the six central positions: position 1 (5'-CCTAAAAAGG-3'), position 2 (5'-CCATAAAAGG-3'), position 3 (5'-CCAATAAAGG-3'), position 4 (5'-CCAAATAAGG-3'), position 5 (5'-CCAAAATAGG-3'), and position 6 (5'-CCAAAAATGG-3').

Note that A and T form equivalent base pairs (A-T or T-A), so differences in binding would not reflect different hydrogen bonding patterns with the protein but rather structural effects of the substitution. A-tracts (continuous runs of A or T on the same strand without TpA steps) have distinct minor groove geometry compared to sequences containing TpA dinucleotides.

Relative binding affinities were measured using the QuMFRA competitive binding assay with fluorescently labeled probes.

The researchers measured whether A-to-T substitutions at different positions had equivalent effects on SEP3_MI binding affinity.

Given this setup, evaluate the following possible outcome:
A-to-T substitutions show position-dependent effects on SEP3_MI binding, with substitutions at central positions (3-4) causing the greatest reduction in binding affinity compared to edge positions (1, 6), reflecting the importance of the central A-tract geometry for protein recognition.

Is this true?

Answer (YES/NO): NO